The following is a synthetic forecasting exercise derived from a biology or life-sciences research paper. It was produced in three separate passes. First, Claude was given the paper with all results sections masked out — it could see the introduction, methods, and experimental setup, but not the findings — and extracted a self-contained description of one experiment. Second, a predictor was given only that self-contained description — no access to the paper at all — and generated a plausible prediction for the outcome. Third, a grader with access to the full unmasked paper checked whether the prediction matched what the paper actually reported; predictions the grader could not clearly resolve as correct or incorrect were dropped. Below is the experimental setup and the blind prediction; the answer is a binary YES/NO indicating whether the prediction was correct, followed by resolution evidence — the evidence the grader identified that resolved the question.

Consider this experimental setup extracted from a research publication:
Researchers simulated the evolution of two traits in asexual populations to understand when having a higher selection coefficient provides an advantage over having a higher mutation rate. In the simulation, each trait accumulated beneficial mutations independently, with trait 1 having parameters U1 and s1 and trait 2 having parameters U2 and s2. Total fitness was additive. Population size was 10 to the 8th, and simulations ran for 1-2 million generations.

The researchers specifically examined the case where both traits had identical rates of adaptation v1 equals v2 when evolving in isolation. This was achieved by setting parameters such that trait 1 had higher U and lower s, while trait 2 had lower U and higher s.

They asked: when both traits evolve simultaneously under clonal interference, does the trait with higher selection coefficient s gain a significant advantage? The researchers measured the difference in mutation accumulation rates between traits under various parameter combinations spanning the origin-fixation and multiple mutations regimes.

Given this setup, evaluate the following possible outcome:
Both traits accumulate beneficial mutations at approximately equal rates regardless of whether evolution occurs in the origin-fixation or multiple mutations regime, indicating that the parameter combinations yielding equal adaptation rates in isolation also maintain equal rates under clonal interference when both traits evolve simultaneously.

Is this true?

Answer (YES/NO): YES